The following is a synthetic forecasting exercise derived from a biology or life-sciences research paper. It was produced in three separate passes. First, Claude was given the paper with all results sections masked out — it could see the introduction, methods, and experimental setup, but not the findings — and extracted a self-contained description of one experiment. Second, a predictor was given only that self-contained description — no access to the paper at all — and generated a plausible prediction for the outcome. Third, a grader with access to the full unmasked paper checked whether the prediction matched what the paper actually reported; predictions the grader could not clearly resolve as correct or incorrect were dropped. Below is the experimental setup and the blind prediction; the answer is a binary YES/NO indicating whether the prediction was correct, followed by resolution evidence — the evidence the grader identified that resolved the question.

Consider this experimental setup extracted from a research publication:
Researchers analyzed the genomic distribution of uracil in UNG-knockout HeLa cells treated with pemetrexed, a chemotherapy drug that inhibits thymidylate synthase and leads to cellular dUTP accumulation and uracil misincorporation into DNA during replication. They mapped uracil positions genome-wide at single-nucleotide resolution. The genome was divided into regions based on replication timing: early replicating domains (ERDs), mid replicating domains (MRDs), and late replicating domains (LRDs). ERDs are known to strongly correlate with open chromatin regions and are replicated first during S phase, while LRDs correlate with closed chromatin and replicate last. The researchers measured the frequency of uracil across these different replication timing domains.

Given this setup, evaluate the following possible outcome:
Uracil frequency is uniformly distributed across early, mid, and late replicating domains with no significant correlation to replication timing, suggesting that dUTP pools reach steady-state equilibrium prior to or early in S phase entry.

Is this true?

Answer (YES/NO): NO